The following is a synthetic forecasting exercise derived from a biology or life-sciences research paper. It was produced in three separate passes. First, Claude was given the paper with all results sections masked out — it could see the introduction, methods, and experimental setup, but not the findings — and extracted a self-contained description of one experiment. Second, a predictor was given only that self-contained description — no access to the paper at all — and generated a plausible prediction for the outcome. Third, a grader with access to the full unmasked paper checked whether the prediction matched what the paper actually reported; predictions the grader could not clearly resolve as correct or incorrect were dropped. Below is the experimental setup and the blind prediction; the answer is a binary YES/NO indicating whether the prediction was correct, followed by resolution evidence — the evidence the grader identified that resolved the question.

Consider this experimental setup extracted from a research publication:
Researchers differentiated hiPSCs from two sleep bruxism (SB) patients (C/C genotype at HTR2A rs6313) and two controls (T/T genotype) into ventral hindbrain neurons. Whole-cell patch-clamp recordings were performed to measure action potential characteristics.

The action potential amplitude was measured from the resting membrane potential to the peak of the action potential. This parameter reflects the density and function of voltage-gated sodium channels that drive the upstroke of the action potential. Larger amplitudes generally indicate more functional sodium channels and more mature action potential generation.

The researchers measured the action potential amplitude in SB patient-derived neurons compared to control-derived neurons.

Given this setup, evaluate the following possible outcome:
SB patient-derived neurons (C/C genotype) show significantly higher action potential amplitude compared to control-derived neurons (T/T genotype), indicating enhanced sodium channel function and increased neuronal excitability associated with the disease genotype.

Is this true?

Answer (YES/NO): NO